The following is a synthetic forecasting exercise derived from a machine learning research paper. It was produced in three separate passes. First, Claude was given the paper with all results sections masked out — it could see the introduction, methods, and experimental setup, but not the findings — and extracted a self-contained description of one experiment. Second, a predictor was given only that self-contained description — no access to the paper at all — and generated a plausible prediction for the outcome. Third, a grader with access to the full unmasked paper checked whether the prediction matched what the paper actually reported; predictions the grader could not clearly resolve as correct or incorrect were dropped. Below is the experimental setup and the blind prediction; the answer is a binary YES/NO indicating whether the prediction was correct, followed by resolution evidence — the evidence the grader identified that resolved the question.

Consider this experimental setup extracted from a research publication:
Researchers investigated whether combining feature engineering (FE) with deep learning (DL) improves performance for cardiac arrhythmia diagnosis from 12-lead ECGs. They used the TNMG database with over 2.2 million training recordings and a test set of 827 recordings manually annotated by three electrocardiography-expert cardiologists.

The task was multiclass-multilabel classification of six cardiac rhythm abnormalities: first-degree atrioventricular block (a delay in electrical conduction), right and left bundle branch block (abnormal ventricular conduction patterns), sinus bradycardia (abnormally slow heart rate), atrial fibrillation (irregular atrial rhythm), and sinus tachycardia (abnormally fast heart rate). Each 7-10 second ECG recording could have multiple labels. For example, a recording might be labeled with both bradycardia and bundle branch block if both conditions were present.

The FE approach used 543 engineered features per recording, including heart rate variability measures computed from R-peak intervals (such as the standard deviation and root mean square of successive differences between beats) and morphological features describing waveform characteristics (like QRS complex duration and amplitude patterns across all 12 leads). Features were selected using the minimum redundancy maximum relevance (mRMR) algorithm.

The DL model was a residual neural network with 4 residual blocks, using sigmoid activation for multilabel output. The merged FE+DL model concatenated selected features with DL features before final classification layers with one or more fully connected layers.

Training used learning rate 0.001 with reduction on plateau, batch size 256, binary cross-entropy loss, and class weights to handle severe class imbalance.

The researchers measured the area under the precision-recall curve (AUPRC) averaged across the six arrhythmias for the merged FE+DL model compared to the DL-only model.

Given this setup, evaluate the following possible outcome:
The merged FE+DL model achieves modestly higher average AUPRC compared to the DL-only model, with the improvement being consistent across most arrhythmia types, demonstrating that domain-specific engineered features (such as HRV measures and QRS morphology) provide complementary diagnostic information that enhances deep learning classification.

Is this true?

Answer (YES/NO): NO